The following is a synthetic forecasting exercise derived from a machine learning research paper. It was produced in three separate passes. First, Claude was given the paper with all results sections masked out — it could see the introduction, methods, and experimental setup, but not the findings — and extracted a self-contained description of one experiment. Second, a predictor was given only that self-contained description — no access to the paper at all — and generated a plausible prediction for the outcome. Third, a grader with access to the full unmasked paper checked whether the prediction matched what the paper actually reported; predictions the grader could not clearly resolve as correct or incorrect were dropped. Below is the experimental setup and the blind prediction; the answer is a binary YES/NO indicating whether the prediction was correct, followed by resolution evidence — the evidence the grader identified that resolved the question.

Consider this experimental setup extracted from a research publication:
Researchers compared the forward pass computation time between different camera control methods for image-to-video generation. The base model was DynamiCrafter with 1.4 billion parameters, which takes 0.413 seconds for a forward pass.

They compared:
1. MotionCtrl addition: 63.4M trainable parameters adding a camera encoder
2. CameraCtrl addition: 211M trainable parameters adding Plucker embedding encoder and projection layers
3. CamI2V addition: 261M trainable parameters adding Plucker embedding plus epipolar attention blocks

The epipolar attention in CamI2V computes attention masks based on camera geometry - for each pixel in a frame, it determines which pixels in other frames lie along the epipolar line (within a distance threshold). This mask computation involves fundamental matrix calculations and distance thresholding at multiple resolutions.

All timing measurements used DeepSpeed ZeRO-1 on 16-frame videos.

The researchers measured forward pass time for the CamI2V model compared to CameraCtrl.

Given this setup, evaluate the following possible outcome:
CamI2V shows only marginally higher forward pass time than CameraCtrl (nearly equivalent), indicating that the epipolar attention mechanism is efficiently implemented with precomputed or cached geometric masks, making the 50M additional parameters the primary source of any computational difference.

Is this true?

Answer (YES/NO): YES